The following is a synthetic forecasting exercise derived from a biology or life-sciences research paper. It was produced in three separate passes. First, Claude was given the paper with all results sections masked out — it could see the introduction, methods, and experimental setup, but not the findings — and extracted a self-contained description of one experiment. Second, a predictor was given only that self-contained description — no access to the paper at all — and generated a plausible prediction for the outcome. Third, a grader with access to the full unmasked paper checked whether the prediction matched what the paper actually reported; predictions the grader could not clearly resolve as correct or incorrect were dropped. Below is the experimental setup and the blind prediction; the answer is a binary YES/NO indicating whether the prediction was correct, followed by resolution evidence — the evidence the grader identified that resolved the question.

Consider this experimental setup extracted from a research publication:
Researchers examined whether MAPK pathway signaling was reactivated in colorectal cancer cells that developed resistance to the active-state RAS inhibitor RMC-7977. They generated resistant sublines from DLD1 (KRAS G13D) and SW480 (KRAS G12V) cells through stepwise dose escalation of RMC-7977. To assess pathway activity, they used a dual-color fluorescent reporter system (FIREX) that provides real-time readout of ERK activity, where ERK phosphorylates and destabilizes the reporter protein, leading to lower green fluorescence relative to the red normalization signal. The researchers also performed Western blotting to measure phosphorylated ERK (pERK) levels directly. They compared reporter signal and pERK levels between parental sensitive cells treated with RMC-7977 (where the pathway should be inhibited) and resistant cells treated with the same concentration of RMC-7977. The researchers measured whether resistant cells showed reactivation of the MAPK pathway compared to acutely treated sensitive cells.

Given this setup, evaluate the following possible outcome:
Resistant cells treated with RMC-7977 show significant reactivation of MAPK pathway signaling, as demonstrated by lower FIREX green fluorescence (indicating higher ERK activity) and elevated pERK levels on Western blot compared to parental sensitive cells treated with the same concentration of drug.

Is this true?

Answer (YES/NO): NO